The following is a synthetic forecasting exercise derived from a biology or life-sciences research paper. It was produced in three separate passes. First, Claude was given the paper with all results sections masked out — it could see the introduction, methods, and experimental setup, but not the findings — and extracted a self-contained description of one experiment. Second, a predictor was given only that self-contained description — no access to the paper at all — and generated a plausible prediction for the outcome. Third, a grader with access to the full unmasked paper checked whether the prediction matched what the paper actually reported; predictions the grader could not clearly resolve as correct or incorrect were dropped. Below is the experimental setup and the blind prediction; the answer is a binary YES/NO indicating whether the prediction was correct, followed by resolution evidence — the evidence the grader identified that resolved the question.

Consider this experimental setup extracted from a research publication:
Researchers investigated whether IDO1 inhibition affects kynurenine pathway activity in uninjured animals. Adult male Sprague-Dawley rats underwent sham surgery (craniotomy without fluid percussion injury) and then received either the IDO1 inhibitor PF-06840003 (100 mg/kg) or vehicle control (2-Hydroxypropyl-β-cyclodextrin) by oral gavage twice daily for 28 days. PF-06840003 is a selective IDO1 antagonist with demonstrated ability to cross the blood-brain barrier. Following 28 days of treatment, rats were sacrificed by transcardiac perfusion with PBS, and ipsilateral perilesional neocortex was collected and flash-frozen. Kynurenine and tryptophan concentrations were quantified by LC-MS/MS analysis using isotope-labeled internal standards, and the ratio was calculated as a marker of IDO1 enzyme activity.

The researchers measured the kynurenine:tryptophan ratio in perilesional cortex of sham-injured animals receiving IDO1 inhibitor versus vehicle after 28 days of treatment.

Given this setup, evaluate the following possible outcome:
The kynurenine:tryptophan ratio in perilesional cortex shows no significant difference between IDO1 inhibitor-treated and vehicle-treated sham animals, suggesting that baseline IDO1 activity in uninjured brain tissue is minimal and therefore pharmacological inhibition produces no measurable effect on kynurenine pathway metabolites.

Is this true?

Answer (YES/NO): YES